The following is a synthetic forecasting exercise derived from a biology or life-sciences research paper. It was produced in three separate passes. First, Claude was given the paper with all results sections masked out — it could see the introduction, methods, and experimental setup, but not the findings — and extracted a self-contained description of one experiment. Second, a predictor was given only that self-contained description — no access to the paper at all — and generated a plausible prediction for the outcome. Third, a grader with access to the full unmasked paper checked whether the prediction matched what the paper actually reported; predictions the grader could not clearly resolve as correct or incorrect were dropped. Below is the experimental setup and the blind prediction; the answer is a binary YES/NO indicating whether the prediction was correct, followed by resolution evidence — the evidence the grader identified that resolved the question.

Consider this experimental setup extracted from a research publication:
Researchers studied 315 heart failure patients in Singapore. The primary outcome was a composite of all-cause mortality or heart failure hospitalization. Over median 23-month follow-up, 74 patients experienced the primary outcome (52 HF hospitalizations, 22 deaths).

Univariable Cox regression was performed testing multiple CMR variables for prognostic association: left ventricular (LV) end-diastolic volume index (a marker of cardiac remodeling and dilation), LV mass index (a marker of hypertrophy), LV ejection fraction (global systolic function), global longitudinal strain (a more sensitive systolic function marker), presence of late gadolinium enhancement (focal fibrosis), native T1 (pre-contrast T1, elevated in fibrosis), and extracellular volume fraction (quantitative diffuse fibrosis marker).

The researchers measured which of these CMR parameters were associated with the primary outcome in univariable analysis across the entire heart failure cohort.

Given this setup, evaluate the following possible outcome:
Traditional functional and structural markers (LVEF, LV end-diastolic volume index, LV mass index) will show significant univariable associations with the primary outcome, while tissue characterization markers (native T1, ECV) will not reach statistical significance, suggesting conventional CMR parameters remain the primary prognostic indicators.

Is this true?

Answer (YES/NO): NO